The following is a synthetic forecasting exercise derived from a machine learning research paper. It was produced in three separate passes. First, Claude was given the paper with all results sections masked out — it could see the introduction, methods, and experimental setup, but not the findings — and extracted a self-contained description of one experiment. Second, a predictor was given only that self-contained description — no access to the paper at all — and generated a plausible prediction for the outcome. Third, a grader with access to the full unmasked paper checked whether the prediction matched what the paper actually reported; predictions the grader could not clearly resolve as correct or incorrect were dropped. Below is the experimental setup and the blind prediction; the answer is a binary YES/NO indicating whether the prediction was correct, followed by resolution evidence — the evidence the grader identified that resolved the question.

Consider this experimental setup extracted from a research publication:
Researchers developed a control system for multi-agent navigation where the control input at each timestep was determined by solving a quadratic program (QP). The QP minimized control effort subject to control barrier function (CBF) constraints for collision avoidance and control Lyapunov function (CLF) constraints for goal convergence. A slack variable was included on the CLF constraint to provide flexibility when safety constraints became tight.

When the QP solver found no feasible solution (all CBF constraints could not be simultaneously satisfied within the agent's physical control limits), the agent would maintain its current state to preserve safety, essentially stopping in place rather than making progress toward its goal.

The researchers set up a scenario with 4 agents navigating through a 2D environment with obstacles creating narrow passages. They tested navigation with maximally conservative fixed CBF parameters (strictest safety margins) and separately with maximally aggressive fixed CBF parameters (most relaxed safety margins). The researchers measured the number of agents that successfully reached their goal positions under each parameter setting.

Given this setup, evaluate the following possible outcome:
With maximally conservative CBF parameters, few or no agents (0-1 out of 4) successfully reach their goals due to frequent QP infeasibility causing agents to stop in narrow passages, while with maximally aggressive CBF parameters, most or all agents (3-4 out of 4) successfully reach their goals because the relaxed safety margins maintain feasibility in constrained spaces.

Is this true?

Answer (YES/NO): NO